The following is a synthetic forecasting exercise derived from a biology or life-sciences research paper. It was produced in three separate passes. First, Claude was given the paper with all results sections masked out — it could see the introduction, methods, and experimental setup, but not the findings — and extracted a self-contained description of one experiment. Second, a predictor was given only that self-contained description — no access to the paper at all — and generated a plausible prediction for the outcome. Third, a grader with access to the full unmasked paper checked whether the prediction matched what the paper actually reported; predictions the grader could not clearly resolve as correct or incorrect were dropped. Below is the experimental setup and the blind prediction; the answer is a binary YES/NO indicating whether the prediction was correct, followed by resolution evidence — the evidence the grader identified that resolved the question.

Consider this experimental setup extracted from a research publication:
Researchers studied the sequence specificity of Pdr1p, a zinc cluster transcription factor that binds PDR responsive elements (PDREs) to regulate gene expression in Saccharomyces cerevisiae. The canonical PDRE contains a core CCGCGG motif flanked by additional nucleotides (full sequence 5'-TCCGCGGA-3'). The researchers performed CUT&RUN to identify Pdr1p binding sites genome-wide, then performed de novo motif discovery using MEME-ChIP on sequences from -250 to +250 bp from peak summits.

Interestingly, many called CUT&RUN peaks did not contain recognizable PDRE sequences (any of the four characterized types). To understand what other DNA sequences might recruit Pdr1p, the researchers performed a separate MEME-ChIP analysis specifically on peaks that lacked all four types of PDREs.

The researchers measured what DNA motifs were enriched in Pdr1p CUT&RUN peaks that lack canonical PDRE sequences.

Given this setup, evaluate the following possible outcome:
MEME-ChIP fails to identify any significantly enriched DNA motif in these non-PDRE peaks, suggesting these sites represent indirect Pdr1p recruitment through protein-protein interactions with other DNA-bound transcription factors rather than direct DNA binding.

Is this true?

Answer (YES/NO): NO